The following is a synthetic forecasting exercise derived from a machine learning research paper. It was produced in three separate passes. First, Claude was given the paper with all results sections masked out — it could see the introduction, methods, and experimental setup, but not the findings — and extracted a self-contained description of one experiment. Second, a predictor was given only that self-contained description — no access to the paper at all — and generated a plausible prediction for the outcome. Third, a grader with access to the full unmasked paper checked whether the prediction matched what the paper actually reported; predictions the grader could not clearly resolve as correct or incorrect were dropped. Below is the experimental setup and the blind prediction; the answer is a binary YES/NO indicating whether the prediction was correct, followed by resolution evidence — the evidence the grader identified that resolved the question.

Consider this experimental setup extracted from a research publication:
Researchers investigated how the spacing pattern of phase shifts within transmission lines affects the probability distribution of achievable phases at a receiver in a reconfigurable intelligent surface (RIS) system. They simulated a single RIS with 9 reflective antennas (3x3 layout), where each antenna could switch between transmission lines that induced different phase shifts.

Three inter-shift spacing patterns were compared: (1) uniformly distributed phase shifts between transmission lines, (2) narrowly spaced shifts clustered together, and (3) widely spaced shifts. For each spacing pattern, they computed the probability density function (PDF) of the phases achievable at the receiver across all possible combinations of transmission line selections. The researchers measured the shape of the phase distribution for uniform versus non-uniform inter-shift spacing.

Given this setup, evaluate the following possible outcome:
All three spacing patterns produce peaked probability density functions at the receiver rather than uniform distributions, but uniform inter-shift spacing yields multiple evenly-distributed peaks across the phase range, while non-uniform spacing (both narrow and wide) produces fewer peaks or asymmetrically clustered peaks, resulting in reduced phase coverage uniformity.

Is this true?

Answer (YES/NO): NO